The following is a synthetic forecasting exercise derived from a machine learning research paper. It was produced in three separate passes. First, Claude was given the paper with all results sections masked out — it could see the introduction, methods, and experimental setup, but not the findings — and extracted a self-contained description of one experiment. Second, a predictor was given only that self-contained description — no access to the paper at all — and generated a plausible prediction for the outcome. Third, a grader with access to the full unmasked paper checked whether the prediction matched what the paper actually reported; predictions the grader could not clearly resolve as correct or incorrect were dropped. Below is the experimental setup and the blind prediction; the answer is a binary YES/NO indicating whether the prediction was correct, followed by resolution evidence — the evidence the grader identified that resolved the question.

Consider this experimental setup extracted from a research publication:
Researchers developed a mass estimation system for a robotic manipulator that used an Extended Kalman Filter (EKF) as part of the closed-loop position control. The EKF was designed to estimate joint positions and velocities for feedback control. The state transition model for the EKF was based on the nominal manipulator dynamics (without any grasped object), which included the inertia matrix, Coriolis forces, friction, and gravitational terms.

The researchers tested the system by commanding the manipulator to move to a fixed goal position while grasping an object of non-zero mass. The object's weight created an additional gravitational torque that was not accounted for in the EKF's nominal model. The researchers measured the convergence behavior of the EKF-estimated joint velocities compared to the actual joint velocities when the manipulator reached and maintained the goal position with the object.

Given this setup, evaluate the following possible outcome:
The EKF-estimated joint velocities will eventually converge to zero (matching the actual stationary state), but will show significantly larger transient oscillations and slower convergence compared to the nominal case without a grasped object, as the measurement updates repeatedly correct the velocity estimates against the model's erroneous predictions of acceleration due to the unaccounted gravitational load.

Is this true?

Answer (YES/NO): NO